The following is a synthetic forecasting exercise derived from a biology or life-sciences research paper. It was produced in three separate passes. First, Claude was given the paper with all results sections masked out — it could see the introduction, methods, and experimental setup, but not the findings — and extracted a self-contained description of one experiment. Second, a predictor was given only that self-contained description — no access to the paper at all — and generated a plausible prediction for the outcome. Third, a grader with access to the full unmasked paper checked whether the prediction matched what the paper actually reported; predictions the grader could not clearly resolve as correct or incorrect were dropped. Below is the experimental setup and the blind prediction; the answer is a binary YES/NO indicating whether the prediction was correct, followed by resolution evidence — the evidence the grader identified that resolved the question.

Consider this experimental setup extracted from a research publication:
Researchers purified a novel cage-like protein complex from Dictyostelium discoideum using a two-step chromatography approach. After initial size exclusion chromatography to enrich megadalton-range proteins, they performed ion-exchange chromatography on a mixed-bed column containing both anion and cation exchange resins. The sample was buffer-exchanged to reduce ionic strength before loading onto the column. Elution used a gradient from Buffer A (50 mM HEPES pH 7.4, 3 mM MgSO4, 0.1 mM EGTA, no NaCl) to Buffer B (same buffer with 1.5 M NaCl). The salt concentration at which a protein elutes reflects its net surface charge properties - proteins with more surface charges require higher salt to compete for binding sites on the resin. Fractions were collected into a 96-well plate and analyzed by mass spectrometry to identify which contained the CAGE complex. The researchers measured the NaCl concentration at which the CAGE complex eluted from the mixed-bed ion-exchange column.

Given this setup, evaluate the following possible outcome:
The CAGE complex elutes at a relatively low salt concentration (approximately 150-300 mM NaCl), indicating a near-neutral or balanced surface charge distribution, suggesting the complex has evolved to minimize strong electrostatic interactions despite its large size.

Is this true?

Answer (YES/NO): NO